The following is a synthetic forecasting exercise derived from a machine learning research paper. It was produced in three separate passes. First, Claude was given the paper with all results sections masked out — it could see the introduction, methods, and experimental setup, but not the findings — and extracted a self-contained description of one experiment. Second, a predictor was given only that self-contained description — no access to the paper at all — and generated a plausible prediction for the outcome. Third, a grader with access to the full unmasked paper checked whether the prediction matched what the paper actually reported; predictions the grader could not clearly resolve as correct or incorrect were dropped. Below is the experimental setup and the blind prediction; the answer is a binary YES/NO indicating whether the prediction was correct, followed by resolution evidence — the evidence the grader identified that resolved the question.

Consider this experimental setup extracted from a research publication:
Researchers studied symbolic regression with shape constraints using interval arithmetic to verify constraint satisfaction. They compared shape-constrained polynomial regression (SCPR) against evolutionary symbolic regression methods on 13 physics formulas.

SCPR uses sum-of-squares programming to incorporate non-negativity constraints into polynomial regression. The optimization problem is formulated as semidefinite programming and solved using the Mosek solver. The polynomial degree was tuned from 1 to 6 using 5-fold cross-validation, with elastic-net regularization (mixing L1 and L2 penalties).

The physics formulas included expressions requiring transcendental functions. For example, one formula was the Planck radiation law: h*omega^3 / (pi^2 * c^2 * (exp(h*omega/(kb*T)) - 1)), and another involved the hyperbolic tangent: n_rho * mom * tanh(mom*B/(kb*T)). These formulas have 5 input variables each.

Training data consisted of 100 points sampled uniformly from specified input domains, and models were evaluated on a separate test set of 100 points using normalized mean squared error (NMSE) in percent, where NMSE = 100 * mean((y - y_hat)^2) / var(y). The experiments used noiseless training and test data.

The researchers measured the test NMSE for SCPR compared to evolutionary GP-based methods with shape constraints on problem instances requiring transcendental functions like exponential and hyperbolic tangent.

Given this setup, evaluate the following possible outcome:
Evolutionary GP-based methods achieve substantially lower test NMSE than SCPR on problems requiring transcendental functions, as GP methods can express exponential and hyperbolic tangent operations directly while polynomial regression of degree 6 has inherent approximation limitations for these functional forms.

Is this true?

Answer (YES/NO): YES